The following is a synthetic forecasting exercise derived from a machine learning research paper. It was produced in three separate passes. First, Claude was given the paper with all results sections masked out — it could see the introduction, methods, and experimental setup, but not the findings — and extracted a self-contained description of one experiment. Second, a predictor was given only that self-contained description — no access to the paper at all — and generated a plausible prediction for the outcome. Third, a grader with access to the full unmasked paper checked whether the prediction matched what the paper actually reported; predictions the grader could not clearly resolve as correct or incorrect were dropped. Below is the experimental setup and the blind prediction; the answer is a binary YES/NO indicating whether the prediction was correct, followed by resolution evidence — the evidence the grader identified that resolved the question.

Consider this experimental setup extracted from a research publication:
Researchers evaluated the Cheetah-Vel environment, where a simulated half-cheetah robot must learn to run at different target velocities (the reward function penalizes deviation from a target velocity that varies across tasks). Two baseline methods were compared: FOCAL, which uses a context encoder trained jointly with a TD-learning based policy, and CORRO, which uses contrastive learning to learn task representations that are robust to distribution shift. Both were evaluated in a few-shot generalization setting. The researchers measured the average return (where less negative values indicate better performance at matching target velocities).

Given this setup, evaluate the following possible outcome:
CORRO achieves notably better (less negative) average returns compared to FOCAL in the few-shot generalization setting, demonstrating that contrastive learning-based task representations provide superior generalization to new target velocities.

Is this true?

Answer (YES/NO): YES